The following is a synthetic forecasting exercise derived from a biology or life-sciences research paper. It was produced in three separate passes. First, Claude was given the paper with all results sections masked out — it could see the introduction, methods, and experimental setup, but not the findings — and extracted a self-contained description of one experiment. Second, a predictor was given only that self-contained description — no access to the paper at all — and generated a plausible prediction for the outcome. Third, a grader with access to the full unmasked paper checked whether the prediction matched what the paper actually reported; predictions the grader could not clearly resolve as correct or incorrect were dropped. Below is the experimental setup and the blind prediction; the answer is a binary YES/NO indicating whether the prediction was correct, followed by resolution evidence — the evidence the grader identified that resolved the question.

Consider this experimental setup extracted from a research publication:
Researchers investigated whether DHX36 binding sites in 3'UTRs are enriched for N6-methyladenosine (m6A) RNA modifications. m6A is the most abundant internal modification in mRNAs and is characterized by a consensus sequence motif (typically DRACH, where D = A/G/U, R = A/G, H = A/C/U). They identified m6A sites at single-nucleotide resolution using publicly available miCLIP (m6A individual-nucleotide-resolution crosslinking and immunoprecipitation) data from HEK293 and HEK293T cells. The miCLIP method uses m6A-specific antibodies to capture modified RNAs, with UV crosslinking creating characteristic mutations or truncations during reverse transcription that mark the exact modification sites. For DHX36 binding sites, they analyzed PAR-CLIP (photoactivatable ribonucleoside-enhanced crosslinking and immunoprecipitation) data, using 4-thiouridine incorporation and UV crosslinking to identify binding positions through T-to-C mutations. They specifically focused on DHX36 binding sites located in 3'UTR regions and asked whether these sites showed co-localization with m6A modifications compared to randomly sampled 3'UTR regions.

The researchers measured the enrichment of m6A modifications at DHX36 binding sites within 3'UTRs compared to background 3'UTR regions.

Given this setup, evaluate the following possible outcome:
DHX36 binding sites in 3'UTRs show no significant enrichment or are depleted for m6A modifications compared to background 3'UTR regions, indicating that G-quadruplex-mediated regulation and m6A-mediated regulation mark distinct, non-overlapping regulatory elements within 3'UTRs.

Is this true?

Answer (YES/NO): NO